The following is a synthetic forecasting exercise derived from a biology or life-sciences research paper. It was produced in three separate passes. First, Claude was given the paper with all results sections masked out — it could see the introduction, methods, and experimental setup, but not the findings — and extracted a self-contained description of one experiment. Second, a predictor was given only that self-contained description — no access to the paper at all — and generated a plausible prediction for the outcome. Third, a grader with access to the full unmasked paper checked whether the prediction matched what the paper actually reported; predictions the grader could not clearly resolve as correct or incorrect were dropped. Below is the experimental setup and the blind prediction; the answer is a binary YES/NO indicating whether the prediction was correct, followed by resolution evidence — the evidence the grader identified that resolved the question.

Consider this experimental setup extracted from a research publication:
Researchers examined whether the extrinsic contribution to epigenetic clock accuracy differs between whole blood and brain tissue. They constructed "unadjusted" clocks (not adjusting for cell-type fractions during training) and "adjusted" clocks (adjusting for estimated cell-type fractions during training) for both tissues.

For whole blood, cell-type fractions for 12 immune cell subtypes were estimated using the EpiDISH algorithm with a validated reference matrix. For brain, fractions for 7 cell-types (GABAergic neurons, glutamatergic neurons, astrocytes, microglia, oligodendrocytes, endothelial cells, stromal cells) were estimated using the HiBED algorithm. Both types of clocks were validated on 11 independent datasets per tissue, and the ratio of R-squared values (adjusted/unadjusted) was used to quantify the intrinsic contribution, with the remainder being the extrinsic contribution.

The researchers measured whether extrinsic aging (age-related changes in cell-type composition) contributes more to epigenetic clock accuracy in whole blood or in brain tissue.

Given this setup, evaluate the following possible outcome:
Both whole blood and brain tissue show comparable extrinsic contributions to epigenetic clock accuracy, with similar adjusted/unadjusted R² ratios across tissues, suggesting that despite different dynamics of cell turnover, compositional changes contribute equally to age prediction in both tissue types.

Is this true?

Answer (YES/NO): NO